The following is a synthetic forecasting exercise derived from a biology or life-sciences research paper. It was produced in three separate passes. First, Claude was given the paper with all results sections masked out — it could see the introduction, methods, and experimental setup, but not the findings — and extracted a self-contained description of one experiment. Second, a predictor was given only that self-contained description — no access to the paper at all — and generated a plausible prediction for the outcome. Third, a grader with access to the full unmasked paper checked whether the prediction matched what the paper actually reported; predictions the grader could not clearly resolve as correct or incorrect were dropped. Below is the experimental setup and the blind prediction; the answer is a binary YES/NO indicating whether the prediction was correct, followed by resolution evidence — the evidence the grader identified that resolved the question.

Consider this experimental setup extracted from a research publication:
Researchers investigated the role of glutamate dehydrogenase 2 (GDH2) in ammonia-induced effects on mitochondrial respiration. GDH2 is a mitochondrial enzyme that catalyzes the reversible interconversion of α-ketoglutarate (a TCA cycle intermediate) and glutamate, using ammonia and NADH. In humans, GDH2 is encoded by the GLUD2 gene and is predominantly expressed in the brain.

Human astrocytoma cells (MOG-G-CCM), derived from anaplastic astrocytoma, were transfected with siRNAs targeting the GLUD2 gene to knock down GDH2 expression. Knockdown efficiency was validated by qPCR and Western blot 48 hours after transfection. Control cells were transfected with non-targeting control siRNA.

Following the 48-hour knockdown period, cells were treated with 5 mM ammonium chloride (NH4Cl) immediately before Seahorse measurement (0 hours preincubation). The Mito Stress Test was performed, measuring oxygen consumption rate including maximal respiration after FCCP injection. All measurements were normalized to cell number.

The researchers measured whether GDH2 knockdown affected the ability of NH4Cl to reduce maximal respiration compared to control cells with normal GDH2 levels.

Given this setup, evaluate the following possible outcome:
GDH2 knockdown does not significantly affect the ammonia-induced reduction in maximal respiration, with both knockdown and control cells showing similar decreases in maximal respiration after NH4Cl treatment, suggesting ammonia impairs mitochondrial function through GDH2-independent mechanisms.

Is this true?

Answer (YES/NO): NO